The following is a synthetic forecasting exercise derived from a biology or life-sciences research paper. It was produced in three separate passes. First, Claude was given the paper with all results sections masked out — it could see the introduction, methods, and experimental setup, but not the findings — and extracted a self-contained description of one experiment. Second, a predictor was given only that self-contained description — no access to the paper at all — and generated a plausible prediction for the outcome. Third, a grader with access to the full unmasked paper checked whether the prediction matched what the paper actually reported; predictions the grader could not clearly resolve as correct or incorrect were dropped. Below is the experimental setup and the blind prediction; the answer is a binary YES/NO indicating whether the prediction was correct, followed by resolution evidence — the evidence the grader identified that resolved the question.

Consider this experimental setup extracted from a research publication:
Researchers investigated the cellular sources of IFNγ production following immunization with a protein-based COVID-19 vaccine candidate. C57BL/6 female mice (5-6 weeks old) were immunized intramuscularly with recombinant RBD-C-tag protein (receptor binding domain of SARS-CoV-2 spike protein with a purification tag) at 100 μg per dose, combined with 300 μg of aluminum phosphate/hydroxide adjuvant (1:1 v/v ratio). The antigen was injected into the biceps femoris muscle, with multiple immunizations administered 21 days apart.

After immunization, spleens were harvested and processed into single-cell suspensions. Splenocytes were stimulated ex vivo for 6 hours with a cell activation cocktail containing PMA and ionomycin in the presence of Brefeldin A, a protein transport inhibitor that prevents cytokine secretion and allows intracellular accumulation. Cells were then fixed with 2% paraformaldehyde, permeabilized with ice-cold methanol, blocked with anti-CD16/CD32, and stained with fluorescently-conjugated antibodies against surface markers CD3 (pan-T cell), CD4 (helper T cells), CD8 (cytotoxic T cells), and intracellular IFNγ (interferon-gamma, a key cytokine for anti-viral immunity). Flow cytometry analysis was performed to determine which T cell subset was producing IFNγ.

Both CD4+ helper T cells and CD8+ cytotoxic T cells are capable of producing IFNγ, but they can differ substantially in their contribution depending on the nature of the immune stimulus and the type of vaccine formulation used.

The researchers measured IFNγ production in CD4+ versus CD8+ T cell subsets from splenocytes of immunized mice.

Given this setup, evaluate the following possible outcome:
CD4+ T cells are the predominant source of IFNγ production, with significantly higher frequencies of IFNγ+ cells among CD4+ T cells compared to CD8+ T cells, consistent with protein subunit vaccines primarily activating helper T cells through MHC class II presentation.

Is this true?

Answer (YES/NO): YES